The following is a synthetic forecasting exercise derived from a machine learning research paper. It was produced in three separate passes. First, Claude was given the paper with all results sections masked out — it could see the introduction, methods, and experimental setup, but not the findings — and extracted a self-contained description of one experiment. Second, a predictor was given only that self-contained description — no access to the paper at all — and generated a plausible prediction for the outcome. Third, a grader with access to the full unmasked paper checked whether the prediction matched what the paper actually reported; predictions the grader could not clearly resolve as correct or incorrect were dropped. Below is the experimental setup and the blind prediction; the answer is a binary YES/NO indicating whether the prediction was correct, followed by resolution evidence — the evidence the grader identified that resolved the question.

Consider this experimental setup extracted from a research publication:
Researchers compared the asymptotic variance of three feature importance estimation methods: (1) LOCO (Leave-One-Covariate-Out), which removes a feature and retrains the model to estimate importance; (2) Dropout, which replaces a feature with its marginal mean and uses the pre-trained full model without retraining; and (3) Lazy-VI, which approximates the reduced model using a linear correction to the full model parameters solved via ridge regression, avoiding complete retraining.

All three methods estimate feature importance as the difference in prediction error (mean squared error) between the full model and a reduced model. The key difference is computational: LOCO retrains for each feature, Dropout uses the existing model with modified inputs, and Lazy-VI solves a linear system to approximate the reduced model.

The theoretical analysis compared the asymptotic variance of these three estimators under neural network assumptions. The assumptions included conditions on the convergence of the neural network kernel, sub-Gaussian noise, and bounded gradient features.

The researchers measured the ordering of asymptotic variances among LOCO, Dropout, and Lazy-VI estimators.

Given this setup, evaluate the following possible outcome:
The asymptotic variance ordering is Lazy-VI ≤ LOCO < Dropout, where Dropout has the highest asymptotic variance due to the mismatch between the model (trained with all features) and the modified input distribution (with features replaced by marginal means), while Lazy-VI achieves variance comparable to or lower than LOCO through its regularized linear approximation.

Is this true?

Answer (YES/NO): NO